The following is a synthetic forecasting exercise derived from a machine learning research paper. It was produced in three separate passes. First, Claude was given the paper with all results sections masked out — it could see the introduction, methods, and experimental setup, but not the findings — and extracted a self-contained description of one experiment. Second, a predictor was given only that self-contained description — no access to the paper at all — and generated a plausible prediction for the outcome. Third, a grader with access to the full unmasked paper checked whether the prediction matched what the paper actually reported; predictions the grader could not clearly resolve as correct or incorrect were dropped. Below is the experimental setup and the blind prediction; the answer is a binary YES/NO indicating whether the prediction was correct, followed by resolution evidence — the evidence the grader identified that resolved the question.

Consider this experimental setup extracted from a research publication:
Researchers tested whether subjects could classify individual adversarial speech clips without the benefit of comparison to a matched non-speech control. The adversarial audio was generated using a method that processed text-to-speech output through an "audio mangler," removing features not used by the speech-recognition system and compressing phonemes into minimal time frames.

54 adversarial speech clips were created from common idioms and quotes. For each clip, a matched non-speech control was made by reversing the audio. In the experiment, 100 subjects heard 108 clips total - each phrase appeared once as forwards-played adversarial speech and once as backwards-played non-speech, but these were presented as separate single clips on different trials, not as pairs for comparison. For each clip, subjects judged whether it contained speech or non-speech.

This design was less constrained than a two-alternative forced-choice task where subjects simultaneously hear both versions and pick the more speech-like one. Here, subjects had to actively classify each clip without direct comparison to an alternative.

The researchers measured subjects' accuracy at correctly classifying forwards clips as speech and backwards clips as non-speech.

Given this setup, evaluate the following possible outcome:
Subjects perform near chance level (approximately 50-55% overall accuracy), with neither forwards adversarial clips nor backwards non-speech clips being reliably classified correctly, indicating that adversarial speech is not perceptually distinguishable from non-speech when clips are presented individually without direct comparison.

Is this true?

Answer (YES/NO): NO